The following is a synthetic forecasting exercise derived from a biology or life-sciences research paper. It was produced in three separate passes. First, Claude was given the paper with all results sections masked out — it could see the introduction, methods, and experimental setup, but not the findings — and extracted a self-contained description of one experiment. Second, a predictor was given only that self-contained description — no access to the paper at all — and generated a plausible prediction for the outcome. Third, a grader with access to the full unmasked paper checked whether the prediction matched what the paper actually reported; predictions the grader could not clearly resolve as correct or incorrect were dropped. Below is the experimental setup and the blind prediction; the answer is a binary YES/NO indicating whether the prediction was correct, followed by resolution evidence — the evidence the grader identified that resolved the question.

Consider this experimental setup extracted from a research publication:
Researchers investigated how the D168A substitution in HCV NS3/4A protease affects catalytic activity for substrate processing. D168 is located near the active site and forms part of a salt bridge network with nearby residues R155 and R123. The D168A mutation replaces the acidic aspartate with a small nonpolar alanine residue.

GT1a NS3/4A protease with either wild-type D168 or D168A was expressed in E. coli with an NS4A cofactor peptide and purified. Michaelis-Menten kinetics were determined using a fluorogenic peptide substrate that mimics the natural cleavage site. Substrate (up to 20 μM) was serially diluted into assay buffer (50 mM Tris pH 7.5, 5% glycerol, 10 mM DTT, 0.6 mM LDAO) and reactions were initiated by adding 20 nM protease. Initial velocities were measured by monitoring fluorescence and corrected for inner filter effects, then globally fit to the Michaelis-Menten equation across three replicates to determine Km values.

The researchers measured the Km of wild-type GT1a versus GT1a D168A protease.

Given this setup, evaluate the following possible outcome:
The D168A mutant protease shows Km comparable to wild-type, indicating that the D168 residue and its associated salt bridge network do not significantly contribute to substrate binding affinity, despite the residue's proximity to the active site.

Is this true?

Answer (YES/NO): YES